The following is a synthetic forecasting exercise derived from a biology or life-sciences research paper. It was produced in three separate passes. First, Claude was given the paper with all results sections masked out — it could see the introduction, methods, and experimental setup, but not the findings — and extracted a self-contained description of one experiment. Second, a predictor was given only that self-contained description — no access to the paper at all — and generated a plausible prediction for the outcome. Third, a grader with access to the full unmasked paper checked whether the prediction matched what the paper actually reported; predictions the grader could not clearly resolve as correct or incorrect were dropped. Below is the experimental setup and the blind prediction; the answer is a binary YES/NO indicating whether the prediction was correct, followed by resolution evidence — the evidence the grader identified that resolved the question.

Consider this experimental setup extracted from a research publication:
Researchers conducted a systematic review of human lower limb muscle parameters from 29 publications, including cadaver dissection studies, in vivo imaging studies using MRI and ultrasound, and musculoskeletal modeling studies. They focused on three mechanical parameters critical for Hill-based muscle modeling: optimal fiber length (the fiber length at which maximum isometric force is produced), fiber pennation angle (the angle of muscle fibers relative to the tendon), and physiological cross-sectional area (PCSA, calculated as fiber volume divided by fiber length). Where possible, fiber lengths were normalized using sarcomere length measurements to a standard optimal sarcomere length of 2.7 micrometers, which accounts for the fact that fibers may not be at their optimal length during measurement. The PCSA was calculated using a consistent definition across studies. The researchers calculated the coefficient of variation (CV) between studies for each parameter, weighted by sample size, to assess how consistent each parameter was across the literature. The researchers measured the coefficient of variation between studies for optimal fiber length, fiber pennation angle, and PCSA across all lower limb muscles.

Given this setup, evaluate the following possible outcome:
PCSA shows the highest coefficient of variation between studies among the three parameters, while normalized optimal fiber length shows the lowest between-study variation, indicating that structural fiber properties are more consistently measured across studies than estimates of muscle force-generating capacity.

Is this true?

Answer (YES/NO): NO